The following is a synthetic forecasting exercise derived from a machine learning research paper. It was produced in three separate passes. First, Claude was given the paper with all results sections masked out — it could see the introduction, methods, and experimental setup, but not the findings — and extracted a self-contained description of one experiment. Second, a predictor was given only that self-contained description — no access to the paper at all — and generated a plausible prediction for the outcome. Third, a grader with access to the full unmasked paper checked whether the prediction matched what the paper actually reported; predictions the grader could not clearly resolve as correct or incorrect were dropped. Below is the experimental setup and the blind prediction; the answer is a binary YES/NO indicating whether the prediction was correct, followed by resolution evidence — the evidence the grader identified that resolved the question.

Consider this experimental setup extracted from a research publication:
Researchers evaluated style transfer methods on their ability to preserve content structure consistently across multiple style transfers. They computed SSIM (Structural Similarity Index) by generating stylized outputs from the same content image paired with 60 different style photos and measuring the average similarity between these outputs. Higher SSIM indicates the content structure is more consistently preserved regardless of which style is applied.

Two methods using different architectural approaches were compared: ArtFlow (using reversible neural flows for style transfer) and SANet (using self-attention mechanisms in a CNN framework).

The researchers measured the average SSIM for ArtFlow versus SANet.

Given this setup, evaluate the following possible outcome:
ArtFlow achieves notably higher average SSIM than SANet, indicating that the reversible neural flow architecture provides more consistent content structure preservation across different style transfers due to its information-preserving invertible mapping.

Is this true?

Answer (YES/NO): YES